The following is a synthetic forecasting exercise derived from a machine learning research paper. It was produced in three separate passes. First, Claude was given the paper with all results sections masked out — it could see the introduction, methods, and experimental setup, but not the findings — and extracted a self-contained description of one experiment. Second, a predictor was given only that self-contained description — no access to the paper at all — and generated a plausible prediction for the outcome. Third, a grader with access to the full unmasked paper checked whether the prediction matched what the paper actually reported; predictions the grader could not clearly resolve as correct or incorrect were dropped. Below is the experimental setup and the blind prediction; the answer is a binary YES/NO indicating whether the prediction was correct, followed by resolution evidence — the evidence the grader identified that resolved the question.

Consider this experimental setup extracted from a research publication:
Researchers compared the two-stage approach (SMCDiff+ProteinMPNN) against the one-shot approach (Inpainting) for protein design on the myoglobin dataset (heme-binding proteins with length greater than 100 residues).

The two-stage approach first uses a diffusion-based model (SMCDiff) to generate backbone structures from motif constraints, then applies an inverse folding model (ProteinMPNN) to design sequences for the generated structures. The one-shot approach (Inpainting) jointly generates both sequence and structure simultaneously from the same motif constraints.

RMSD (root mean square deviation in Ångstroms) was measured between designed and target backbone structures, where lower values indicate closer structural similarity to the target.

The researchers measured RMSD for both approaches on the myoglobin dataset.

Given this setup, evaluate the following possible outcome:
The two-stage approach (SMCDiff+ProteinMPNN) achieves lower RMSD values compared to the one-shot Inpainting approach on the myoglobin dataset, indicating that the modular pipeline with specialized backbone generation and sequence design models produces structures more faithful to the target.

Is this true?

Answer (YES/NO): NO